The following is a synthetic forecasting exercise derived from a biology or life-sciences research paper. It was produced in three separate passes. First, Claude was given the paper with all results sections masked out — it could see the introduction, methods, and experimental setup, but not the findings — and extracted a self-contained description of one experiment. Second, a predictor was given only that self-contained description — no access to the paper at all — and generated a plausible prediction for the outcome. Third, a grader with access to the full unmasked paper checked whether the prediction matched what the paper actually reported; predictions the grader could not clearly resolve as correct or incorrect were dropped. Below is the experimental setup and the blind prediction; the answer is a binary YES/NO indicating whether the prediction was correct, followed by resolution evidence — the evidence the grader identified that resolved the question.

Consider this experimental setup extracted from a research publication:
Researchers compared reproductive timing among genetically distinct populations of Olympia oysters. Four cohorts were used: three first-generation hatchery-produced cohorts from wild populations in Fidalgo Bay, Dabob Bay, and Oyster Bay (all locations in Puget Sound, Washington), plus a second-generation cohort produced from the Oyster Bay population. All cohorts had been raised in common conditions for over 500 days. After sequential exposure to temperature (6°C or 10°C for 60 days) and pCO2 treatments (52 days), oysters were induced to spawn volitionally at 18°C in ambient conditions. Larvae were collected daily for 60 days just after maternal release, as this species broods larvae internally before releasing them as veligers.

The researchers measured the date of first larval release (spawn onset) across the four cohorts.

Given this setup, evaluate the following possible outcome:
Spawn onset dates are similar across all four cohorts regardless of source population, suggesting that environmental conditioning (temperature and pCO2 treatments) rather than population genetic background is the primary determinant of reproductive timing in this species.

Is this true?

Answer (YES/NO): NO